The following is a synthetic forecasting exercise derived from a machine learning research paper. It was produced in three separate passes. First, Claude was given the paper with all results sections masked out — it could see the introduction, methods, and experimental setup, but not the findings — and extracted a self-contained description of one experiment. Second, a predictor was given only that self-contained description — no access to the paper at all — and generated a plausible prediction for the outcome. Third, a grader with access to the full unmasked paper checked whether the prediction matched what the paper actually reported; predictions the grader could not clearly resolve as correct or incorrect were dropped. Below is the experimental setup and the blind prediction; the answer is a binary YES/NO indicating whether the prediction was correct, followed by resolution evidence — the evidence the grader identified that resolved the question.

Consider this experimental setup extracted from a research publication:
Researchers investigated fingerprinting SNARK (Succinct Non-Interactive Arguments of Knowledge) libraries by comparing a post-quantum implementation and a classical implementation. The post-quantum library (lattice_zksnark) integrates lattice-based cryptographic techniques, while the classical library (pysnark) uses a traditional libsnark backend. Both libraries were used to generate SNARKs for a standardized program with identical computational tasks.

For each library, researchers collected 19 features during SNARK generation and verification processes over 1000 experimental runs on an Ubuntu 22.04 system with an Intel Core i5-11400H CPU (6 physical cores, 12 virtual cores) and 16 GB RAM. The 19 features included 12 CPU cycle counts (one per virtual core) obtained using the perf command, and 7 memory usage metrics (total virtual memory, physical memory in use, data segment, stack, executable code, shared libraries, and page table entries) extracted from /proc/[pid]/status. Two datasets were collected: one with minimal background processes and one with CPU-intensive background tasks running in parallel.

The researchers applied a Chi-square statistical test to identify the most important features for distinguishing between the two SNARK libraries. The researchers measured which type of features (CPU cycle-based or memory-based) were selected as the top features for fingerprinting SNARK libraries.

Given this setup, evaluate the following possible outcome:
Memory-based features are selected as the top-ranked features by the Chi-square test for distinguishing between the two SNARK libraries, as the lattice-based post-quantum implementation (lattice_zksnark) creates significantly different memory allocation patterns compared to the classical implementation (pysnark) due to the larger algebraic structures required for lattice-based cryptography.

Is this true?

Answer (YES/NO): NO